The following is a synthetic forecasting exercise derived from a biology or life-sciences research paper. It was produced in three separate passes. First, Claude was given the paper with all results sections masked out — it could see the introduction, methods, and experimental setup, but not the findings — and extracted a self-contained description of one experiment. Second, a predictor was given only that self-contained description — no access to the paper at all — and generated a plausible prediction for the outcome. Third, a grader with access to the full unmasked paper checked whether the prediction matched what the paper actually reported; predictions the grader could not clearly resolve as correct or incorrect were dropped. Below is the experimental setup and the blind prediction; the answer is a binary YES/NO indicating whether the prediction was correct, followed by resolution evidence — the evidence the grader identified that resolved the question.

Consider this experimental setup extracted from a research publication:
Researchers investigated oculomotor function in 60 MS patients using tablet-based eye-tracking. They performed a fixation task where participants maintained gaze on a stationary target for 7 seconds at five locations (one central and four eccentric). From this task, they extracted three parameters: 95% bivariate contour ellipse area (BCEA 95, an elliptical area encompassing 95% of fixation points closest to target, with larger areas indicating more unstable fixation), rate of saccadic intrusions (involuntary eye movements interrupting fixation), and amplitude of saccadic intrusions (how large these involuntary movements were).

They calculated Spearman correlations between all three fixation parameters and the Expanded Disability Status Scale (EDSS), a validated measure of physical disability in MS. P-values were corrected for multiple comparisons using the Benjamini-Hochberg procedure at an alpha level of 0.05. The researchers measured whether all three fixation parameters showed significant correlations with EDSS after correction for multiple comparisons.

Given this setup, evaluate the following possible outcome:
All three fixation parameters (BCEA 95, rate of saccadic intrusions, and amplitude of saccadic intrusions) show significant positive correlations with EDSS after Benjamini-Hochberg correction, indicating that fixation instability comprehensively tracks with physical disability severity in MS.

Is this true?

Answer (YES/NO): NO